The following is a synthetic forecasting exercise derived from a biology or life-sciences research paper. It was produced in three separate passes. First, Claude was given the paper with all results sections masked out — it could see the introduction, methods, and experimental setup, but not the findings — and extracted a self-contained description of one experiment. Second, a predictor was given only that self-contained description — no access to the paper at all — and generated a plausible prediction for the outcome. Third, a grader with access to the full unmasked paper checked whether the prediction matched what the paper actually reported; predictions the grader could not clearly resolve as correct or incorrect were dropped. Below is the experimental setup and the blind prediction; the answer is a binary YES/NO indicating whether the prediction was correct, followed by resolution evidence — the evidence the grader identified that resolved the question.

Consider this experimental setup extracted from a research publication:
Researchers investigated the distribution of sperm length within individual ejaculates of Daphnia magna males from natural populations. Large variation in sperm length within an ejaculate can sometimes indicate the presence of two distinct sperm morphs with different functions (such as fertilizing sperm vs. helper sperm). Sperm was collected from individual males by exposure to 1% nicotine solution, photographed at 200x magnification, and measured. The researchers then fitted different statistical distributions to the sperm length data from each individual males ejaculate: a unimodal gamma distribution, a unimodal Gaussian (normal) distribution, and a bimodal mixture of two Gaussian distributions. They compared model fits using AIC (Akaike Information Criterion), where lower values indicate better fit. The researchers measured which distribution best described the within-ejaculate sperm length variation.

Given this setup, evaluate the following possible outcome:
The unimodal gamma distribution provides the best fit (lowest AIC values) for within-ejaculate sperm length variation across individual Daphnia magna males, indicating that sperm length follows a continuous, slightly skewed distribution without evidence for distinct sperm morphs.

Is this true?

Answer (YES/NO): YES